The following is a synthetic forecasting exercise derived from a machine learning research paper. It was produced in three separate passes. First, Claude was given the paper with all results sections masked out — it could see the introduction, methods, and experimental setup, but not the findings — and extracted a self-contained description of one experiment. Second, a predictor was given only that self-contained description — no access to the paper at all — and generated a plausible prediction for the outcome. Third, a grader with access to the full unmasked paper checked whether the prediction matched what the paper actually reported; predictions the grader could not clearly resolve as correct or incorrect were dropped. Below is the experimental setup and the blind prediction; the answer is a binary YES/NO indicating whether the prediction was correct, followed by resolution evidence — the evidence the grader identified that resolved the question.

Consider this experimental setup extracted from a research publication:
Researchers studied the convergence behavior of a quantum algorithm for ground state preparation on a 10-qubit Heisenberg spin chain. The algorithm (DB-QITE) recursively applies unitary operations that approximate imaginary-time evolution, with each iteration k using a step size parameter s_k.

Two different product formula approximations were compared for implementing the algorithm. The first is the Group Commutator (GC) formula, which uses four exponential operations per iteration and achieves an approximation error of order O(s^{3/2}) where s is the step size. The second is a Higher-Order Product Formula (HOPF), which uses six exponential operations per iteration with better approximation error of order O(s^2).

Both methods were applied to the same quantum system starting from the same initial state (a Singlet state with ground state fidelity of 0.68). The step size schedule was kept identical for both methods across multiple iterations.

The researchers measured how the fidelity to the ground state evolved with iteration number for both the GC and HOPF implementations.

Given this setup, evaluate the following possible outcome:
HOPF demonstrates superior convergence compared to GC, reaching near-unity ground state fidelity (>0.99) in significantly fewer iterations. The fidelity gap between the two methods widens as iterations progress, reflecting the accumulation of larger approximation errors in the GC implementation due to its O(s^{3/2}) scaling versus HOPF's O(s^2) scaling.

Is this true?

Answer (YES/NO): NO